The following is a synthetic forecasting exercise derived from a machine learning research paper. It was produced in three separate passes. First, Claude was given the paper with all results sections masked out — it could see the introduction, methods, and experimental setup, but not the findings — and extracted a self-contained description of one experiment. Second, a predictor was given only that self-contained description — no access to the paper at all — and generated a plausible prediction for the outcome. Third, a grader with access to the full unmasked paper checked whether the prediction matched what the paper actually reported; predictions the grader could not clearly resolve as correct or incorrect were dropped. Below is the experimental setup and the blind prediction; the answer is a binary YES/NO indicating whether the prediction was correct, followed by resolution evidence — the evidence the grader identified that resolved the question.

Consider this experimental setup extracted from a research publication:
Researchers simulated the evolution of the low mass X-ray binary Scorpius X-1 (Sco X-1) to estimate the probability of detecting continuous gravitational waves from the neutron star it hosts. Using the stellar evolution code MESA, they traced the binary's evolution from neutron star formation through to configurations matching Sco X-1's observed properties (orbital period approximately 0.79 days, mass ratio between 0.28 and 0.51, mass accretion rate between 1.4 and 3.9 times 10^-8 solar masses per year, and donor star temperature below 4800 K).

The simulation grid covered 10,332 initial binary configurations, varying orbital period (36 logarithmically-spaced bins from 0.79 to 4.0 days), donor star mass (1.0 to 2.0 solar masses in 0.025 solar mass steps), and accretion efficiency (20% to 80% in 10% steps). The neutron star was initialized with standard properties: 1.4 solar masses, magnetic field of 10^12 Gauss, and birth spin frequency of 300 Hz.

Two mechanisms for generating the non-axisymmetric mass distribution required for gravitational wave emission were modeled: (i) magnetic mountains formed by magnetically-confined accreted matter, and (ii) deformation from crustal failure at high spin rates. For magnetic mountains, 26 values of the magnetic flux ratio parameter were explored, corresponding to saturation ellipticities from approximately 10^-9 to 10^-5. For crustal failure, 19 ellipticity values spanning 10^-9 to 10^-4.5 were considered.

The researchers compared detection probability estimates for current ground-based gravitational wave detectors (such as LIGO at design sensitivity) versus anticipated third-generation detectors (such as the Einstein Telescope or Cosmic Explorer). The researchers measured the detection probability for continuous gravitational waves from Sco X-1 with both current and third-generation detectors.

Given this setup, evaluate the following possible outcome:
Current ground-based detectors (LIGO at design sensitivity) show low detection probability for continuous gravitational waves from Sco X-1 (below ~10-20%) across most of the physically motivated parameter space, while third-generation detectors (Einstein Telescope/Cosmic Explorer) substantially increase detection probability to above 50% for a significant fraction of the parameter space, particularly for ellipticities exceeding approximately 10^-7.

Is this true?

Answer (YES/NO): NO